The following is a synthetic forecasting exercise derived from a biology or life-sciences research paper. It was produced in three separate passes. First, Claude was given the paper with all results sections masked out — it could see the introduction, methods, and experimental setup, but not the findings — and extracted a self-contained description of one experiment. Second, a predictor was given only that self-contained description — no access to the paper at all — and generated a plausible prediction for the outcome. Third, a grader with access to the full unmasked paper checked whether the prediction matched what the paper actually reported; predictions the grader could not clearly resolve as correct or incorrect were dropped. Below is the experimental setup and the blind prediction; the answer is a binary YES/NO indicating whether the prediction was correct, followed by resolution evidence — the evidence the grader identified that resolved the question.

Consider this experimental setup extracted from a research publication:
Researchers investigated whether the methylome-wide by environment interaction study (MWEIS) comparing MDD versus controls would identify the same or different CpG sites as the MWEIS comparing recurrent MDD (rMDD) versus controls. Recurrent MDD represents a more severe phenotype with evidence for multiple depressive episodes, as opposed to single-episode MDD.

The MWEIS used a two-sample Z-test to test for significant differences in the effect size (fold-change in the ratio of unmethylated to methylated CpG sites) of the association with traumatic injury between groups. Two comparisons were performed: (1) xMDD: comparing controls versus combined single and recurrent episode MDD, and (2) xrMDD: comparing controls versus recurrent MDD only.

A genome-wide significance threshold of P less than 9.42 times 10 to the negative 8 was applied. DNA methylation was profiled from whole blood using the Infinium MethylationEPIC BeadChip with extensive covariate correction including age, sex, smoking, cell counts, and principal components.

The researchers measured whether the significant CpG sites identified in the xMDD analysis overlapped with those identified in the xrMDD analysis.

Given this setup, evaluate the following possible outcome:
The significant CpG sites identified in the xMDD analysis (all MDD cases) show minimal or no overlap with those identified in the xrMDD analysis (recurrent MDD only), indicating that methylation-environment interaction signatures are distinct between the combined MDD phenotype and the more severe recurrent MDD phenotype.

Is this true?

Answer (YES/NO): YES